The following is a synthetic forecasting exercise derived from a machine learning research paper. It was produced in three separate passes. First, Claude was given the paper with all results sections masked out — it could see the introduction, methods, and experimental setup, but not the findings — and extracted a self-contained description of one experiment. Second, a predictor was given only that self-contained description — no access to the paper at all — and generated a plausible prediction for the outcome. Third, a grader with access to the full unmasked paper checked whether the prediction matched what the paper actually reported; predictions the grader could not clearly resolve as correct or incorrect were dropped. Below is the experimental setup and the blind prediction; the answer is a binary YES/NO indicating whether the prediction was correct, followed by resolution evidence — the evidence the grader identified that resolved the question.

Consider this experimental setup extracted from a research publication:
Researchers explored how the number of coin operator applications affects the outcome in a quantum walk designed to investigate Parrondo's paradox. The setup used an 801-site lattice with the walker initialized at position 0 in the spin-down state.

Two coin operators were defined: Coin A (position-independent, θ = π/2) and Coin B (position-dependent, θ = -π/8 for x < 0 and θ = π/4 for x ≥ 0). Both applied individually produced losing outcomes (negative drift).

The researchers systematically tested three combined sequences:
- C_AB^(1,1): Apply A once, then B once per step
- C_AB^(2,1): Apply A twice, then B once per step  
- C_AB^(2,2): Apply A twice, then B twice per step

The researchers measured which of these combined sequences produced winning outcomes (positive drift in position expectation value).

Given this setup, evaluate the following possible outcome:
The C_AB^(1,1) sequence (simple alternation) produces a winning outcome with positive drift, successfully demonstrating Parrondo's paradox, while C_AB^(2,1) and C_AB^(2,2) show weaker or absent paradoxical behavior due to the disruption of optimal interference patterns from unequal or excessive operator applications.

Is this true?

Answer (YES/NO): NO